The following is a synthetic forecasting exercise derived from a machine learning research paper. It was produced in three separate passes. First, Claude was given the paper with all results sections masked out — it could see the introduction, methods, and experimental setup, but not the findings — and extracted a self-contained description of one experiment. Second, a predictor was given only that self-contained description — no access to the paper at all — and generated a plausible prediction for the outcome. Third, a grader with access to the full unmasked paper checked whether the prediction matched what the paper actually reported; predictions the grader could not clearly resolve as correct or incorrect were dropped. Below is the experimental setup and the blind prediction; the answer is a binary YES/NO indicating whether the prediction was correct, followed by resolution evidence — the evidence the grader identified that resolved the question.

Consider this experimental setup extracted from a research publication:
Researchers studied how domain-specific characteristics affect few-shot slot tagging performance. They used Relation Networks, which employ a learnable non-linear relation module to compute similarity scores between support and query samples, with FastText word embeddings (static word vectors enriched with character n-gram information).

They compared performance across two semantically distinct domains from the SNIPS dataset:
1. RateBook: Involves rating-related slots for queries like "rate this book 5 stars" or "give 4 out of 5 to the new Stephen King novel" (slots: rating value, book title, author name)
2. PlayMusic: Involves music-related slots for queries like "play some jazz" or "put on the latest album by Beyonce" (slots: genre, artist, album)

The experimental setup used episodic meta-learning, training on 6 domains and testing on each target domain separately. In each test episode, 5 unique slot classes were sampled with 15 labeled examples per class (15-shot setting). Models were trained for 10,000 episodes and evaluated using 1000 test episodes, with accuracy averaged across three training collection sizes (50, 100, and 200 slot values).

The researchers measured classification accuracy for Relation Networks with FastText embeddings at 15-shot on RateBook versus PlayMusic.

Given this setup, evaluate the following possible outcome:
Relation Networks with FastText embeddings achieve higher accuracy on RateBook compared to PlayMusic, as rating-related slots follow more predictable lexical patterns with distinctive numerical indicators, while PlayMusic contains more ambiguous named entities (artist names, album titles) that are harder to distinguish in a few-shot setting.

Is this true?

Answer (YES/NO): YES